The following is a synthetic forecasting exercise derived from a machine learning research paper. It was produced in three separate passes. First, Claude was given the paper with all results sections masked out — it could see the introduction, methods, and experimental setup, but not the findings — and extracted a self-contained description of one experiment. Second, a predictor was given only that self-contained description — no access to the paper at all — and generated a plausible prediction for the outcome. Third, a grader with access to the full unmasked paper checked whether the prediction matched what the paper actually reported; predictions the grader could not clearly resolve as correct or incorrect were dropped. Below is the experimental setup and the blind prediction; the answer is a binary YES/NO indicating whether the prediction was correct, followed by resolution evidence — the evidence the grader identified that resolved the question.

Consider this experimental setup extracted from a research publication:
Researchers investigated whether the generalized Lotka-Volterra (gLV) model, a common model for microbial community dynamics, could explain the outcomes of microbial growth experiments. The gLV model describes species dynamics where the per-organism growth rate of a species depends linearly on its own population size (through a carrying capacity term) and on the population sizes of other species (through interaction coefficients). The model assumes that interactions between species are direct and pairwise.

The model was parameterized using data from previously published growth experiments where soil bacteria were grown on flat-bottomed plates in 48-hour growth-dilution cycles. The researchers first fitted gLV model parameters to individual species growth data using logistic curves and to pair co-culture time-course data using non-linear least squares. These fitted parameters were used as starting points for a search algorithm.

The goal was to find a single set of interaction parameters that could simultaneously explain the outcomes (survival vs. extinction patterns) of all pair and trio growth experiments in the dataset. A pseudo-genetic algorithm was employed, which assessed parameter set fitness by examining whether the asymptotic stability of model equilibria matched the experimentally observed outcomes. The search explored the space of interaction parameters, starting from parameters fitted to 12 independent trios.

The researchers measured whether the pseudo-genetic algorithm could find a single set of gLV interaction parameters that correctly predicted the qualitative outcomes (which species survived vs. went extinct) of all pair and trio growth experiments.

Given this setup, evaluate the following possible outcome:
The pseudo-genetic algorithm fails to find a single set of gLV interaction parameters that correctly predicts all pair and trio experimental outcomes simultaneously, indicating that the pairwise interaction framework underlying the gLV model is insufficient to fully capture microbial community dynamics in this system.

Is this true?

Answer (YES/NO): YES